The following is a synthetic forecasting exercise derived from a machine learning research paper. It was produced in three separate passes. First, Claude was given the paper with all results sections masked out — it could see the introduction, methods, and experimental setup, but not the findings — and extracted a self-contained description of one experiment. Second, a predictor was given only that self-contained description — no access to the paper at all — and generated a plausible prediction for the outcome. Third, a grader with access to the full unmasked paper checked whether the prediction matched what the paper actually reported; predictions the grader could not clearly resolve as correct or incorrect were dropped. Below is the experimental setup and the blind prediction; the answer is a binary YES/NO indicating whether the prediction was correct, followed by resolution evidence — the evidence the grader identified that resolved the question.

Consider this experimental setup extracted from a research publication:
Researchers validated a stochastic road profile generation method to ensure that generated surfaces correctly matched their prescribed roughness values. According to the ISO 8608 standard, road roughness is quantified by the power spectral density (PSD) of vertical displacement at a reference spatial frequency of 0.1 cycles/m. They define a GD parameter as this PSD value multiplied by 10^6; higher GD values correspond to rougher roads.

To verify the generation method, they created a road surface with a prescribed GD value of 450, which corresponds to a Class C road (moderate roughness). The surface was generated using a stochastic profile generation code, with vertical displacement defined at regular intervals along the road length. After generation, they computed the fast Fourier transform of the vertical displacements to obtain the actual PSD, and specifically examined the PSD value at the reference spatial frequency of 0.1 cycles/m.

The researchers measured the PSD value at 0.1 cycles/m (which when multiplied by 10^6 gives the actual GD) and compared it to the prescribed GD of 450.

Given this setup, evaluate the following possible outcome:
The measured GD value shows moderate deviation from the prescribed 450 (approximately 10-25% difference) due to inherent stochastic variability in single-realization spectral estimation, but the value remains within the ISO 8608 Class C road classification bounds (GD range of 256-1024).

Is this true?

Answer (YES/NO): NO